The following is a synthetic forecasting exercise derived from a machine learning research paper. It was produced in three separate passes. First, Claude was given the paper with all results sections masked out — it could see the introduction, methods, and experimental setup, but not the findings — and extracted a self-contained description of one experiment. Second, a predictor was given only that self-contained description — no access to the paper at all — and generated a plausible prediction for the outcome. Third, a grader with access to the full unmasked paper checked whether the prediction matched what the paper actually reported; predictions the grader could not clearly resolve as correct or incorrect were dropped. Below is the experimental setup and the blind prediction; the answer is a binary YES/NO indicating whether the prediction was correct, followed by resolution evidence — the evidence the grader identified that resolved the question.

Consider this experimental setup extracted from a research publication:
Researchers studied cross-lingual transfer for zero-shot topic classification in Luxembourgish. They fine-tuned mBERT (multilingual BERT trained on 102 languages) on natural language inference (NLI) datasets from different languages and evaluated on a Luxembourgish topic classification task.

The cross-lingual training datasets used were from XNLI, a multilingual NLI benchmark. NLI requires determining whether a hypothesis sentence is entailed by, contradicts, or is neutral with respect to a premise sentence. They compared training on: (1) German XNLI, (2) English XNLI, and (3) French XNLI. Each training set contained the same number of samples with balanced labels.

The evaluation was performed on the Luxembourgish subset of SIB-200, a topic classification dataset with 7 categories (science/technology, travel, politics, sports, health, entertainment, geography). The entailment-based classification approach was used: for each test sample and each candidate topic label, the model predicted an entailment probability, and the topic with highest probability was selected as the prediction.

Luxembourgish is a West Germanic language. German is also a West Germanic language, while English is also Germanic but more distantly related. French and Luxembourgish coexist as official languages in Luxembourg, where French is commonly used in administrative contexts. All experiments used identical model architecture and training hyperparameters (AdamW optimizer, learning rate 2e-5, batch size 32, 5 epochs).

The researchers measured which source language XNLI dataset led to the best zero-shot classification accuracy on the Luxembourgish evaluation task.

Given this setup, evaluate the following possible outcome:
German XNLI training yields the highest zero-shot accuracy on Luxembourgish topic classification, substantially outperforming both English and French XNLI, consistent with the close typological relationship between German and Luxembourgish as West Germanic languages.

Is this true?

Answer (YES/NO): NO